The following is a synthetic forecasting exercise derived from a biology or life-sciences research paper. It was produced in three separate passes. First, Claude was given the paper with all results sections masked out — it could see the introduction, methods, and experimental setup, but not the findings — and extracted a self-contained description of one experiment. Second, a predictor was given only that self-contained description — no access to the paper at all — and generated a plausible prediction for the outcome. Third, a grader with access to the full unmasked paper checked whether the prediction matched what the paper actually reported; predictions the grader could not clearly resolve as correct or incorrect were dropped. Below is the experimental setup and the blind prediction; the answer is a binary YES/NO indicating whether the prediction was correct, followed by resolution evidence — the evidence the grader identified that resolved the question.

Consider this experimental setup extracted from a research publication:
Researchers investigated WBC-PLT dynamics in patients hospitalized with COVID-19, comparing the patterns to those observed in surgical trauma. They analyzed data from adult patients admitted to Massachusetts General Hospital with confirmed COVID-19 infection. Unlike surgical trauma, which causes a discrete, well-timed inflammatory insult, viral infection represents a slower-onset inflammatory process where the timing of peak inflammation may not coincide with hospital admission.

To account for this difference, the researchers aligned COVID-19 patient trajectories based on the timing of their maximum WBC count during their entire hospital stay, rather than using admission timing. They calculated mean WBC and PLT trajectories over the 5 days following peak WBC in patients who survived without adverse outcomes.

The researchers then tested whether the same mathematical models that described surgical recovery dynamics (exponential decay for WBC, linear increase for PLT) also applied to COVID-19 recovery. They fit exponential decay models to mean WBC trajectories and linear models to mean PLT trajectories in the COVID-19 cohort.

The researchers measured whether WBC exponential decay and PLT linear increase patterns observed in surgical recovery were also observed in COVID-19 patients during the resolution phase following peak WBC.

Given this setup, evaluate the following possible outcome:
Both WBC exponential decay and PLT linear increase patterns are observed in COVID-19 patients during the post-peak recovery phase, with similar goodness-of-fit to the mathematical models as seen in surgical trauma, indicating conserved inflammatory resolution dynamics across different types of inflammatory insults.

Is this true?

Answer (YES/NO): YES